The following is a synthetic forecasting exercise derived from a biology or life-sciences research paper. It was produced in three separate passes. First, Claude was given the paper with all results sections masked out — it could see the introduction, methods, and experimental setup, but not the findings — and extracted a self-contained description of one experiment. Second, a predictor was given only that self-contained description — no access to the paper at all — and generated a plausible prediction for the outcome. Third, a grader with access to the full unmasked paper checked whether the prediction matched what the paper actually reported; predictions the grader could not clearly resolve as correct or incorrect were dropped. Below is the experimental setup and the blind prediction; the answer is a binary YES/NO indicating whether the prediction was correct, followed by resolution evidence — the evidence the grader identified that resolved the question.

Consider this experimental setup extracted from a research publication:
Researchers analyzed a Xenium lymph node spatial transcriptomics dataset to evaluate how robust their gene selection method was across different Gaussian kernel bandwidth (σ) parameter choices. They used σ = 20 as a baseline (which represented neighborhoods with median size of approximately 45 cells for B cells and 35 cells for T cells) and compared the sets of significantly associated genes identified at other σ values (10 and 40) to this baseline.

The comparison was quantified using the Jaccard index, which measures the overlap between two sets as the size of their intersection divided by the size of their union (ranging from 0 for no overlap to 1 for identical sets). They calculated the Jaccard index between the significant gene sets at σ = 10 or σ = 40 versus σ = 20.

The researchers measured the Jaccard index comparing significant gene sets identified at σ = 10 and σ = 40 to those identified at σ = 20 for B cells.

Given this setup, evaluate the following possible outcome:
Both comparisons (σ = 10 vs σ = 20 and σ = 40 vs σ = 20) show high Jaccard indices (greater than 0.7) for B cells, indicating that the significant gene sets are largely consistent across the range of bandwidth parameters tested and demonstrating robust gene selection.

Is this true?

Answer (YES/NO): YES